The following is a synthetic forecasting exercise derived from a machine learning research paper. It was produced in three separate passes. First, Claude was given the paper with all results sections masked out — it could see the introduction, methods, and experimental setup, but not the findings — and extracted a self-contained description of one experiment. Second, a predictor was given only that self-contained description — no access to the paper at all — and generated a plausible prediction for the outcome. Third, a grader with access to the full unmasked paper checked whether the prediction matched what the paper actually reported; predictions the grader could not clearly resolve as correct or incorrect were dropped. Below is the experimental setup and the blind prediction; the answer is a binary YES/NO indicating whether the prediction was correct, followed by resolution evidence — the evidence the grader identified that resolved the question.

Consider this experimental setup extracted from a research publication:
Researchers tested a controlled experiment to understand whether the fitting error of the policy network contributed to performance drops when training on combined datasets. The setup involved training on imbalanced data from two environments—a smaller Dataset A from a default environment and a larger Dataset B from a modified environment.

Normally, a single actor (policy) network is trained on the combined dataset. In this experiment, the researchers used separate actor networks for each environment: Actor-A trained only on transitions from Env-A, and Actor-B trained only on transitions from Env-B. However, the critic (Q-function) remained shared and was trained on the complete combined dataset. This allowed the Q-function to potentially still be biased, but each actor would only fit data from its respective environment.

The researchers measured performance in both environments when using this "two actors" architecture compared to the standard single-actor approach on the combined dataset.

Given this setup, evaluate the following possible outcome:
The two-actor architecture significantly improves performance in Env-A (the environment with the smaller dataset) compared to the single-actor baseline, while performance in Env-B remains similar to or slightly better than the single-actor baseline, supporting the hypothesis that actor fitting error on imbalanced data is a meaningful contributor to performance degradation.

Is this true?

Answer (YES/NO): YES